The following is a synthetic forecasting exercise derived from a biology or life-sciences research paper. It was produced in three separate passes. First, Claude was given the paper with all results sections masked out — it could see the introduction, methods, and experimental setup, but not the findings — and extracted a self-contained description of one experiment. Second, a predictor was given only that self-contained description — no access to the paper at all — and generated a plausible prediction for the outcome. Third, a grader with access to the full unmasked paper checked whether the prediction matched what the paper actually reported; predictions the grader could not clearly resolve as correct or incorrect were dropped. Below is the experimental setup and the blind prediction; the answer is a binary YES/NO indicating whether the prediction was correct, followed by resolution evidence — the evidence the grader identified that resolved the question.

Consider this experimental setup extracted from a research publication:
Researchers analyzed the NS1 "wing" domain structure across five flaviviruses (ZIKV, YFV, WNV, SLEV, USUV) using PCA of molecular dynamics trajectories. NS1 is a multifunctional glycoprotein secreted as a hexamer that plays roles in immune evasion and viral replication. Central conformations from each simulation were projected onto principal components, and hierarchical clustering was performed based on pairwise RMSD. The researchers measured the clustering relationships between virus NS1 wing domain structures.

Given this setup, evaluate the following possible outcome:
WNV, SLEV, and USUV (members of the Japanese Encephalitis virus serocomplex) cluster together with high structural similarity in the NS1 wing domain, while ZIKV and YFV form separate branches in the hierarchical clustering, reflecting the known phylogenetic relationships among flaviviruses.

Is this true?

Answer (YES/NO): NO